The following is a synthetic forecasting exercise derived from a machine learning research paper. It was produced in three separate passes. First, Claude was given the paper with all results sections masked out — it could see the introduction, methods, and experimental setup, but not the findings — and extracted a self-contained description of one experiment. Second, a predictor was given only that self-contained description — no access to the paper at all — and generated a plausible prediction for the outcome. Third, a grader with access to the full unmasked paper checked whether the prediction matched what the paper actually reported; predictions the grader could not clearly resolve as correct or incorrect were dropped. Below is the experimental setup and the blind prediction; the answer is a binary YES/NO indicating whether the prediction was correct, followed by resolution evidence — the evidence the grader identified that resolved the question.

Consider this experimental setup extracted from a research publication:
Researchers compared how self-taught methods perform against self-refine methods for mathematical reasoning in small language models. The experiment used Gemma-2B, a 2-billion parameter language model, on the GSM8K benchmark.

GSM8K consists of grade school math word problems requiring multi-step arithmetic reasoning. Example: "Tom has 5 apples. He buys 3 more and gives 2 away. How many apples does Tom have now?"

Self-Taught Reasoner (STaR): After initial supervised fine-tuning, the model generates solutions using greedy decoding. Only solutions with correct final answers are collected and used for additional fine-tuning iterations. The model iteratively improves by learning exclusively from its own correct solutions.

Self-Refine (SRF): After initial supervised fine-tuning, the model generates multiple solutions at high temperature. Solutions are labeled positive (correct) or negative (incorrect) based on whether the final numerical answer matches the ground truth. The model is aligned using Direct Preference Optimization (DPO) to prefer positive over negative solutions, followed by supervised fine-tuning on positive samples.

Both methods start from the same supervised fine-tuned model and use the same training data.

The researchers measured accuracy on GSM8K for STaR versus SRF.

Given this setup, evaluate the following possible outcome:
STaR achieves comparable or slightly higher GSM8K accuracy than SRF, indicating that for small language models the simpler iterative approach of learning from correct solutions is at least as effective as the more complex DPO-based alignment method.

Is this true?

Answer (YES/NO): NO